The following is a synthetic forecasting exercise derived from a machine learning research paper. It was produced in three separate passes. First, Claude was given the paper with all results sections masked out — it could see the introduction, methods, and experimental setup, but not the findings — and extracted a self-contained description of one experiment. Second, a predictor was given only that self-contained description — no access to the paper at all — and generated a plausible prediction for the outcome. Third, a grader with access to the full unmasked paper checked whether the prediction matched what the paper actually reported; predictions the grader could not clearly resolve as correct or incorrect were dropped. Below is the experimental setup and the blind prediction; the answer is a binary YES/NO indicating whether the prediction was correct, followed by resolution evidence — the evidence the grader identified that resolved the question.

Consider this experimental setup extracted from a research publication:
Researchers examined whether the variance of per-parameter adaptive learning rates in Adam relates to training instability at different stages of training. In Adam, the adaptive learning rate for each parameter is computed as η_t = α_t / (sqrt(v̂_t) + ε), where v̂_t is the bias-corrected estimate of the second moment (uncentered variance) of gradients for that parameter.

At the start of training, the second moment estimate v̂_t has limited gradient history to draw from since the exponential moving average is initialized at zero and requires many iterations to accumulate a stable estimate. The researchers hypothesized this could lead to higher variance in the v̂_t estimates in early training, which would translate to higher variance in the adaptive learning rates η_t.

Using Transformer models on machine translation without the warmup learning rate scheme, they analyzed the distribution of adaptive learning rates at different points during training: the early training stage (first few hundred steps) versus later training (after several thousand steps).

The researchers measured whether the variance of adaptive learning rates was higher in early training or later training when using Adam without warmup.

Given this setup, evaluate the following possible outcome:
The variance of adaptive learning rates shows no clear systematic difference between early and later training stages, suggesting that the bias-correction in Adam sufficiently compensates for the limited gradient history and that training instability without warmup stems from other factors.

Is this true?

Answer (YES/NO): NO